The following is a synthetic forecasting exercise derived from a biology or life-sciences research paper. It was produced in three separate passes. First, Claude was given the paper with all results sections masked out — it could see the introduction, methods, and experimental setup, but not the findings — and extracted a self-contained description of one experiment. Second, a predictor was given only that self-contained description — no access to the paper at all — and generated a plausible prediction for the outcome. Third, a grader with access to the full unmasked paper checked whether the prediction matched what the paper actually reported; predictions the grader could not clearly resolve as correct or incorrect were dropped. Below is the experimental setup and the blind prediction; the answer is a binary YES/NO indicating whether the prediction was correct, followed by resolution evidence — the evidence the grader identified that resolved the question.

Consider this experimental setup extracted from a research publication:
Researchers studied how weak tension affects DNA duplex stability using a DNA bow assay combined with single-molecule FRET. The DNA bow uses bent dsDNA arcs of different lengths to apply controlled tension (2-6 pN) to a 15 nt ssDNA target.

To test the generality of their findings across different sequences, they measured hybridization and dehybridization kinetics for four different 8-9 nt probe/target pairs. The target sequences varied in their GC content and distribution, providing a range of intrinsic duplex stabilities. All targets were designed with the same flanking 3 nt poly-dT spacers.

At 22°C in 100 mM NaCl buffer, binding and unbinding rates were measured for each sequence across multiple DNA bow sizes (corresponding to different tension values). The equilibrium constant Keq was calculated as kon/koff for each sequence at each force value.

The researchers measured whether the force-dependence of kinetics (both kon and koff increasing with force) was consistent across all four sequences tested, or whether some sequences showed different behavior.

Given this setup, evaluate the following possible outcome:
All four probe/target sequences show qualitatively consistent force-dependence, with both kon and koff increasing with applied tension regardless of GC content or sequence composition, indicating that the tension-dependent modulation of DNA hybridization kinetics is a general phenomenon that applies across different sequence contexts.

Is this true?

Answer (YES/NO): YES